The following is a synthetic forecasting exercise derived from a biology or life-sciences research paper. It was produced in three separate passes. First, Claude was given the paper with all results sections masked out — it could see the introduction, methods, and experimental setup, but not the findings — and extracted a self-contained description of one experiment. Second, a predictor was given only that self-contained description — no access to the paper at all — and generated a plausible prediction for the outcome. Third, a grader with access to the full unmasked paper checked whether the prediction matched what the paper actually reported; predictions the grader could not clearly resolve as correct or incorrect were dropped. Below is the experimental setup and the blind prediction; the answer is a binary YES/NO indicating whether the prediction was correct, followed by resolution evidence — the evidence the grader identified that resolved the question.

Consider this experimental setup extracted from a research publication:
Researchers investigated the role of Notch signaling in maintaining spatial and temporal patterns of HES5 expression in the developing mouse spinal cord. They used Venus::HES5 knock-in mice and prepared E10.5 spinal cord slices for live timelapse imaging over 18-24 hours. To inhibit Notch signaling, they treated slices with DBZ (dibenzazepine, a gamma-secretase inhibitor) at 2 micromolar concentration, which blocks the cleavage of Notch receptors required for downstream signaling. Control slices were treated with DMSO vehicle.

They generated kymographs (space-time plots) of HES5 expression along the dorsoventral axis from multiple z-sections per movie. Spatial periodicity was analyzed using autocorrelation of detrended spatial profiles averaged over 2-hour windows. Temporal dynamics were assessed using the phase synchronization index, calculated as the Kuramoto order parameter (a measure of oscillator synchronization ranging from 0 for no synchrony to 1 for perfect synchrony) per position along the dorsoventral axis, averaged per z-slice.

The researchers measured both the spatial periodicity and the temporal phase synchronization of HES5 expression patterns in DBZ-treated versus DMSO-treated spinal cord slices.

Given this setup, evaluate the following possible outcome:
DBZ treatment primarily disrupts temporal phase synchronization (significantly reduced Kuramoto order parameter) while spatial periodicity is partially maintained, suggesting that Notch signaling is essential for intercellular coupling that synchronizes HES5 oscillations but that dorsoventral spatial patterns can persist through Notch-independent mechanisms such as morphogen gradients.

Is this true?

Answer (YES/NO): YES